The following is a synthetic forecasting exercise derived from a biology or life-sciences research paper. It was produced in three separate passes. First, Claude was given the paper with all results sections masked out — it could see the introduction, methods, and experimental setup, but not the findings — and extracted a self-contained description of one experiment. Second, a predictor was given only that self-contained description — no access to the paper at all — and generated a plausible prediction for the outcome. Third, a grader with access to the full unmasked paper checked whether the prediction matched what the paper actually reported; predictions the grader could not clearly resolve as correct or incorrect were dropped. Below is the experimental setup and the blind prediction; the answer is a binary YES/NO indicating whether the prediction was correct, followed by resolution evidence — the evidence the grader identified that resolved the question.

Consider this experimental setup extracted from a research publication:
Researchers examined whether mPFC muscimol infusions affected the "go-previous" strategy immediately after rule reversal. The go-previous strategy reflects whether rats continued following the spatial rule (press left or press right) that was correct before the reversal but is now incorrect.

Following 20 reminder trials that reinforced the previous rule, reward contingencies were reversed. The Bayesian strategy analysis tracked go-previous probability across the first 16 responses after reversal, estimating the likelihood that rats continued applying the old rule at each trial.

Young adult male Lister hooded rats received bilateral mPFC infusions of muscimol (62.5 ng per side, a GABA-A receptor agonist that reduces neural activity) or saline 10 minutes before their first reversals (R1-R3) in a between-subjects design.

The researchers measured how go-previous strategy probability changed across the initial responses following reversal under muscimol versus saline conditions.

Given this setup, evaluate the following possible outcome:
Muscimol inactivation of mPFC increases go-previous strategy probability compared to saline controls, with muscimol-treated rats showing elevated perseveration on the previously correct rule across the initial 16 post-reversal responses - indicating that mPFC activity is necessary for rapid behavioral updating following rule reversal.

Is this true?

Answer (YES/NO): NO